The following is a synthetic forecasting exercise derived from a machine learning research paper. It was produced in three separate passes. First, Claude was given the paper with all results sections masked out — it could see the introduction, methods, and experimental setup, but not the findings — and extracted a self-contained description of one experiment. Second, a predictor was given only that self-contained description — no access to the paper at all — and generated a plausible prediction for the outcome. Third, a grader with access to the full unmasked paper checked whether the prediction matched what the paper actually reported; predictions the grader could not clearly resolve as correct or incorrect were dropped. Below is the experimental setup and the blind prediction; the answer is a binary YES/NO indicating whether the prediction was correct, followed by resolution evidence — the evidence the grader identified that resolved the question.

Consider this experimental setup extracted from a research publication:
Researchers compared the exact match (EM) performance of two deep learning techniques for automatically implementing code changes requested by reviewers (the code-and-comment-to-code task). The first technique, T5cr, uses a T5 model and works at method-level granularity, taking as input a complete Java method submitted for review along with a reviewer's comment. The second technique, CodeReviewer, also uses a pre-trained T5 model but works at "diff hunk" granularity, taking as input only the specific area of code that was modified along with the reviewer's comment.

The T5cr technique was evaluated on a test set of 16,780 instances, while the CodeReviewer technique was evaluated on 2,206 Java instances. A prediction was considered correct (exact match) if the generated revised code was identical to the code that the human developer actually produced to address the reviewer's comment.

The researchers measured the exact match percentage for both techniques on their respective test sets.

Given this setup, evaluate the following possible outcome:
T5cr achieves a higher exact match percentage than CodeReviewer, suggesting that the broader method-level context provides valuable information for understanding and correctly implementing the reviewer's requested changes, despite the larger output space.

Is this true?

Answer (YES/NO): NO